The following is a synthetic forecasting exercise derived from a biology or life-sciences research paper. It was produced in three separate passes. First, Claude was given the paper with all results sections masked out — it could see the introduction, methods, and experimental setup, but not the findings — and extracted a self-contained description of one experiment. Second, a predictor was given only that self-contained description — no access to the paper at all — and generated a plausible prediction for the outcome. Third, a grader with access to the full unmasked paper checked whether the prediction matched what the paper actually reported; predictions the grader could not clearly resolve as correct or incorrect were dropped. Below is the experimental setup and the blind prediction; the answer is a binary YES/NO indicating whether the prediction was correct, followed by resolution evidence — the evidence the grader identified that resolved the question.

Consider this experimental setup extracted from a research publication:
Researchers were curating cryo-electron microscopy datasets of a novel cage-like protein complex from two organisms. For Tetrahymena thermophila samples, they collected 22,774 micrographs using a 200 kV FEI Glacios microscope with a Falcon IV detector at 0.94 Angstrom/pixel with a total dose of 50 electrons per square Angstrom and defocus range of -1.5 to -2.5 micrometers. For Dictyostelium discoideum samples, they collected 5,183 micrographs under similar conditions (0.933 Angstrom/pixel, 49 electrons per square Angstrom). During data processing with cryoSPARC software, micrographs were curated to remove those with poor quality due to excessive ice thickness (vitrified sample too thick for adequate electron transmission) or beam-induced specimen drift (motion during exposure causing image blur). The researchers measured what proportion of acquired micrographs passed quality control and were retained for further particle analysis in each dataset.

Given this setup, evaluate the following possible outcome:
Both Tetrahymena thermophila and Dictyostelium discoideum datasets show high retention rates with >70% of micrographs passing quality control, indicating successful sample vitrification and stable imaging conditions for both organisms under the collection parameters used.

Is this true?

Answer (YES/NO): NO